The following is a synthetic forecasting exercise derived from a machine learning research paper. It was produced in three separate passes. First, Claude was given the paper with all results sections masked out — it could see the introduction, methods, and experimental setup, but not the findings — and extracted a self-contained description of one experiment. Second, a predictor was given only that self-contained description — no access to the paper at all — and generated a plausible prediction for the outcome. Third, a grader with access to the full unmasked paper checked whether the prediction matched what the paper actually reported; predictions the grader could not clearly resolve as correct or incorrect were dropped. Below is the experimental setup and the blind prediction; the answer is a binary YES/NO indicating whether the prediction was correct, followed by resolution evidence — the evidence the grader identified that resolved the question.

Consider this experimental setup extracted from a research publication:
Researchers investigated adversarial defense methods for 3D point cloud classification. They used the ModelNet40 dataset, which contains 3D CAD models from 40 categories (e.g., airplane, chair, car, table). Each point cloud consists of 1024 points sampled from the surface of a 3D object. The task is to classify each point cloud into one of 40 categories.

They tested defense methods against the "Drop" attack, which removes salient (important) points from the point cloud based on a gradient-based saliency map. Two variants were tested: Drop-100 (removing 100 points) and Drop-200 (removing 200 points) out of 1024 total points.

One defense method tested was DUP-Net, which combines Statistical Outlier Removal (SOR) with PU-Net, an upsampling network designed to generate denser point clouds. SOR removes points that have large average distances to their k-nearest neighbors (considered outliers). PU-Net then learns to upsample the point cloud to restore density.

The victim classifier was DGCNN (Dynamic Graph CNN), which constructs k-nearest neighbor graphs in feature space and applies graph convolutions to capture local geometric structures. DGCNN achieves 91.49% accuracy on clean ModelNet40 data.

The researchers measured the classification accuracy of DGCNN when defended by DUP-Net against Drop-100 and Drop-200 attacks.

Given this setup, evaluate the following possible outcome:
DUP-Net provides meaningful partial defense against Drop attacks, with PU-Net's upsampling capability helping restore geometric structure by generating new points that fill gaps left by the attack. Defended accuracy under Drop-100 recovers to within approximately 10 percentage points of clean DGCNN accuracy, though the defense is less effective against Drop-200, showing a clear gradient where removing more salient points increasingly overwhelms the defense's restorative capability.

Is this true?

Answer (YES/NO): NO